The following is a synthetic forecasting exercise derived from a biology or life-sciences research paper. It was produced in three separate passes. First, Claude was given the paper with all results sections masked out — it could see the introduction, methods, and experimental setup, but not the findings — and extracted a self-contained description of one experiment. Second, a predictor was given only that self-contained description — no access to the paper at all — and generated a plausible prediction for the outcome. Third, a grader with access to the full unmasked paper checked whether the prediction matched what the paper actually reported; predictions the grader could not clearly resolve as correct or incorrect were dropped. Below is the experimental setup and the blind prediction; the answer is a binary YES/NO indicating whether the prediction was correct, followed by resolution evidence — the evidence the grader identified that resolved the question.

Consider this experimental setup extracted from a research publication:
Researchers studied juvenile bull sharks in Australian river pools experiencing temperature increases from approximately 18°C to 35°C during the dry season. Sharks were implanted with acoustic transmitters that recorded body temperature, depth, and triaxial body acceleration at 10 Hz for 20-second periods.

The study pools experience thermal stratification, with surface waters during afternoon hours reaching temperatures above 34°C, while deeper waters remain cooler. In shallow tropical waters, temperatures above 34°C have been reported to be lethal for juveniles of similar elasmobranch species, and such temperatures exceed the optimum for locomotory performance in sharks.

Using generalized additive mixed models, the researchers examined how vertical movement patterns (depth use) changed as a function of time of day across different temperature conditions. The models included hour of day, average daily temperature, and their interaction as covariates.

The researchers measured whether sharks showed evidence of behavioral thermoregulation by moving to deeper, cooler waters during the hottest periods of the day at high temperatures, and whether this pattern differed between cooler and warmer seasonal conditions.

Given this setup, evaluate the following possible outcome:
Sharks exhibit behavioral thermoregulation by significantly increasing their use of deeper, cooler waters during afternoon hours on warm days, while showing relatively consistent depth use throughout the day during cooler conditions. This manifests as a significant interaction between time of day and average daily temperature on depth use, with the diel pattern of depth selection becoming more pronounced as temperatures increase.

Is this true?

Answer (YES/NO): NO